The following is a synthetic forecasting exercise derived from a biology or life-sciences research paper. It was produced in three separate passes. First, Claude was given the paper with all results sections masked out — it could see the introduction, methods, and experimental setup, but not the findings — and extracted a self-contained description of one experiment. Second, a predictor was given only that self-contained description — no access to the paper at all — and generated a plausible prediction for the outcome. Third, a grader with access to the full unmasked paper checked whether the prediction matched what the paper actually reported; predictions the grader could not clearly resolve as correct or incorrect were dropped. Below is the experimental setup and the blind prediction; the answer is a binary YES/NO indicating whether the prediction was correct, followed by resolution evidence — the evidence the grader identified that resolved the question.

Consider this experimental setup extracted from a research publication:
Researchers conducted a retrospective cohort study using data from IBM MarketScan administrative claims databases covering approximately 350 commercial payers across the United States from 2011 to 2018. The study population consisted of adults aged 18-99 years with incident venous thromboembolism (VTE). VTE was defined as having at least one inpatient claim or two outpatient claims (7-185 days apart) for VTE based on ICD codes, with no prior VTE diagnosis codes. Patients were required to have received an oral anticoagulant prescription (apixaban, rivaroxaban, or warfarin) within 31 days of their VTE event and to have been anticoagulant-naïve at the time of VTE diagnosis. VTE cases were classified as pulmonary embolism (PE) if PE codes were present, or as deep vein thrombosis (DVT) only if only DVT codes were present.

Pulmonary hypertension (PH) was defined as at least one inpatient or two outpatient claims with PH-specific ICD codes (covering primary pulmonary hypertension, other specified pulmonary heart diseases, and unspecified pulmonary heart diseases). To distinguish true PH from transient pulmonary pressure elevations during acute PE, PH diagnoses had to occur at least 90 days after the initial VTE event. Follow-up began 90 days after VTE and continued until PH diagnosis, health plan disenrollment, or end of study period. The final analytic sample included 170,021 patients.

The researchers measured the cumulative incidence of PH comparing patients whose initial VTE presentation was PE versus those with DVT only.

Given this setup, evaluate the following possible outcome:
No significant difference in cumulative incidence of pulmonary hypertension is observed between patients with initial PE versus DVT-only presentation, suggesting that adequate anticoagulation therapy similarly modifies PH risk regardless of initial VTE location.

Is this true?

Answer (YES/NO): NO